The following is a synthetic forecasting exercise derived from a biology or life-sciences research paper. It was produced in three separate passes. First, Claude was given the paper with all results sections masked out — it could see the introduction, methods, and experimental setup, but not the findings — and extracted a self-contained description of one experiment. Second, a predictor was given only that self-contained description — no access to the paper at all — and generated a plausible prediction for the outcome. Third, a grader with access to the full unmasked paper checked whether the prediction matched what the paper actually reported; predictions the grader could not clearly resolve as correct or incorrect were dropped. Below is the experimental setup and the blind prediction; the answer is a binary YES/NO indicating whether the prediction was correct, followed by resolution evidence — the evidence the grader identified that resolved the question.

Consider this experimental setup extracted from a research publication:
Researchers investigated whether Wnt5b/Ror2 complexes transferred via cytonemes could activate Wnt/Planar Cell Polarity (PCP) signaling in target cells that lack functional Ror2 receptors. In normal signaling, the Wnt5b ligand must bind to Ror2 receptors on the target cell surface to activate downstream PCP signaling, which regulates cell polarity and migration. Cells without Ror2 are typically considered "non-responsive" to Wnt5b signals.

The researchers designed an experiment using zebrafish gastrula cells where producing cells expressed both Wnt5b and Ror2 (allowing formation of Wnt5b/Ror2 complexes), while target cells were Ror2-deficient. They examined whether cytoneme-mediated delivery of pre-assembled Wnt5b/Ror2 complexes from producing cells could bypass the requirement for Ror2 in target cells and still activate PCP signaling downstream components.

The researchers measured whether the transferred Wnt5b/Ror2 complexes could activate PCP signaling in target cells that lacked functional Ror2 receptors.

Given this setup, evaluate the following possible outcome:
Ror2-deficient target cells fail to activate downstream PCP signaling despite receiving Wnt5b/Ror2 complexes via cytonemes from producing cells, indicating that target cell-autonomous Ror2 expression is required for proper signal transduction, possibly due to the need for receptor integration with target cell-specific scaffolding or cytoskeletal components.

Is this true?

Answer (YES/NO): NO